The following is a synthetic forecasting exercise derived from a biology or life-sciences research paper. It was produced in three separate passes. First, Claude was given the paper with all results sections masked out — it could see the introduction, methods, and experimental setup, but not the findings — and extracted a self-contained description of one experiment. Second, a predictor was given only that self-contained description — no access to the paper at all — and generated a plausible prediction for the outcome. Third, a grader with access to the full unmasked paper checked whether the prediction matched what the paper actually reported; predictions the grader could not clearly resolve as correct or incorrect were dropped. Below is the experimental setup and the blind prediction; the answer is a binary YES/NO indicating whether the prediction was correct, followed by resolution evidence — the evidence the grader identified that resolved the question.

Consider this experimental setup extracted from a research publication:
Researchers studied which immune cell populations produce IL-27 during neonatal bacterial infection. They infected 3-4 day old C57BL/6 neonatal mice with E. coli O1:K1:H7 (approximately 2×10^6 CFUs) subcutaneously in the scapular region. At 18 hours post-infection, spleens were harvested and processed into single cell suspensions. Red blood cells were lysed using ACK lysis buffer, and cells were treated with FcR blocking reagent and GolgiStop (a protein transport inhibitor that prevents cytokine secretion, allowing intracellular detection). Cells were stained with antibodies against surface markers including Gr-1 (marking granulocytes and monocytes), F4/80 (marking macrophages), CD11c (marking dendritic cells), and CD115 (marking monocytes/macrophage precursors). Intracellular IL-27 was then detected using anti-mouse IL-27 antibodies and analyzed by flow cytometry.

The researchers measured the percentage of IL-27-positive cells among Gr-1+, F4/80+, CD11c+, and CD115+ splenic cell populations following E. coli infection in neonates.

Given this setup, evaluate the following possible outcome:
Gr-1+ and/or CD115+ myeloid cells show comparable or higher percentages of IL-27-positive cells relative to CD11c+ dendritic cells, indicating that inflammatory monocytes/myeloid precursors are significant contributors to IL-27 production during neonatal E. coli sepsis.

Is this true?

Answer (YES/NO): YES